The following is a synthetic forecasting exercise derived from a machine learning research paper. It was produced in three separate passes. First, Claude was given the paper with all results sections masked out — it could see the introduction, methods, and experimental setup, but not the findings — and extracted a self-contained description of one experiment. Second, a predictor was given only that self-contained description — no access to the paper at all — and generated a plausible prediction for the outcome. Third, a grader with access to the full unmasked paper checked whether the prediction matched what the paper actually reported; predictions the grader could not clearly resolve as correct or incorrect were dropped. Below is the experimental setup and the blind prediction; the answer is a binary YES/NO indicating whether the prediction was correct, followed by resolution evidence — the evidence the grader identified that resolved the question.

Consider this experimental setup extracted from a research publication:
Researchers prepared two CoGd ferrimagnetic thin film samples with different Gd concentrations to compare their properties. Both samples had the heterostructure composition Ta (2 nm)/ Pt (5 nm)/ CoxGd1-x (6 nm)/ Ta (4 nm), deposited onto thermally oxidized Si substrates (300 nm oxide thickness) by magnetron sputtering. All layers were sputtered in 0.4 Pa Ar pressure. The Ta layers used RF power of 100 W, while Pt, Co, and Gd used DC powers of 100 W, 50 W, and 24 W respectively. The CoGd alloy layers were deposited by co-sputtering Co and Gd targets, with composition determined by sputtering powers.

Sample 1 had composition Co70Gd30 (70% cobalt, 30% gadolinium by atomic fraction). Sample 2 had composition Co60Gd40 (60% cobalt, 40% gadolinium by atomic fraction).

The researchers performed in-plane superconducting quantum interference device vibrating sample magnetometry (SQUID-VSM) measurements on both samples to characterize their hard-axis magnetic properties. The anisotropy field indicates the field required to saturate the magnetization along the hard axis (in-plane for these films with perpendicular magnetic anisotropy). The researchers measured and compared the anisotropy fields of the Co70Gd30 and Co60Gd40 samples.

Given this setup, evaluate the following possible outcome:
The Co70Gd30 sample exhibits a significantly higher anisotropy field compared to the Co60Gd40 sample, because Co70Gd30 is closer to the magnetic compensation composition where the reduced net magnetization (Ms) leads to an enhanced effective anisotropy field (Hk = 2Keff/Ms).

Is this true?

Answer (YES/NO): NO